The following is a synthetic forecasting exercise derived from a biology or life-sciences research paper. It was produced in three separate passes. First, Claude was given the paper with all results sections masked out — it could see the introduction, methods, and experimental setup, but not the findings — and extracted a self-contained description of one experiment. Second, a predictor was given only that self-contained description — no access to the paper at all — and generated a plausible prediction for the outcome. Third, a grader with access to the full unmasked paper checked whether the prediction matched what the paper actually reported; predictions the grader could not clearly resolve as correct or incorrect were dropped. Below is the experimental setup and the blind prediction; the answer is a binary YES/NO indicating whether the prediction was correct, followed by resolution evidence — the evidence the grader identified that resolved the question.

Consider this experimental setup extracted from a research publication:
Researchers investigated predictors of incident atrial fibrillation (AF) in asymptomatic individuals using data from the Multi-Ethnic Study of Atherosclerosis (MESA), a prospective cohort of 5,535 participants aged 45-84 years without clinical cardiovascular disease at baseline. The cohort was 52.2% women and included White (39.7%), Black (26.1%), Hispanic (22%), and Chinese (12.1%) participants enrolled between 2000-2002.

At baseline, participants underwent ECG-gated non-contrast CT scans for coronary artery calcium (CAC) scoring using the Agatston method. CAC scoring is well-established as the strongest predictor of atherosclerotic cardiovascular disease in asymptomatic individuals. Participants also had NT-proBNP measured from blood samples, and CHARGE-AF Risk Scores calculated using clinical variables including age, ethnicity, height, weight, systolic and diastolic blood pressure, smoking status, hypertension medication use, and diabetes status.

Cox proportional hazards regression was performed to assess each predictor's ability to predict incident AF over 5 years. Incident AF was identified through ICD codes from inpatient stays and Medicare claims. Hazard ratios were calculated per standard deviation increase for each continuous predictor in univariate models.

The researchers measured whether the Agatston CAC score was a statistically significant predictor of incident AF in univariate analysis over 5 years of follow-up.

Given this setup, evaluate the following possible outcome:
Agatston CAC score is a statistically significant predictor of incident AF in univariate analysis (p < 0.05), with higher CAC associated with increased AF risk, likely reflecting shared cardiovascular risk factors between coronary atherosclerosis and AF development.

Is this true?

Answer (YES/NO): YES